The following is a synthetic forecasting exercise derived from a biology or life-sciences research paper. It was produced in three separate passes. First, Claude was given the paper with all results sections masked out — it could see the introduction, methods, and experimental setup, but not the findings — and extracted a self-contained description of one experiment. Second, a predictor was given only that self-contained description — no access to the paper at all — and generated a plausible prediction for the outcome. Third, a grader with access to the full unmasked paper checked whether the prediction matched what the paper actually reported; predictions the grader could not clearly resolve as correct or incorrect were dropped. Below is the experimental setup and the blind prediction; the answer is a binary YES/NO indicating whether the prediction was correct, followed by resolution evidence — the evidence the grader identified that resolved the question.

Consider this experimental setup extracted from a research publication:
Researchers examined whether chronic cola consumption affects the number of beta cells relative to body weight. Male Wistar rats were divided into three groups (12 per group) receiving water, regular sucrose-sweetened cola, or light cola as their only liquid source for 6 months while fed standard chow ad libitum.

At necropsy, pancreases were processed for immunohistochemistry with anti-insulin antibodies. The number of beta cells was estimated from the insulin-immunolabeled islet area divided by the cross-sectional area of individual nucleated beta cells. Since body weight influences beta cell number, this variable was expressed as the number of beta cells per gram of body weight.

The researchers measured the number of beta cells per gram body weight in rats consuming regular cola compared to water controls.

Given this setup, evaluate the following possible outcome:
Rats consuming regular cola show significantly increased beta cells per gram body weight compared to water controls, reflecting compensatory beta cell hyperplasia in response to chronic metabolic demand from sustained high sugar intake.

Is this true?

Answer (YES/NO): NO